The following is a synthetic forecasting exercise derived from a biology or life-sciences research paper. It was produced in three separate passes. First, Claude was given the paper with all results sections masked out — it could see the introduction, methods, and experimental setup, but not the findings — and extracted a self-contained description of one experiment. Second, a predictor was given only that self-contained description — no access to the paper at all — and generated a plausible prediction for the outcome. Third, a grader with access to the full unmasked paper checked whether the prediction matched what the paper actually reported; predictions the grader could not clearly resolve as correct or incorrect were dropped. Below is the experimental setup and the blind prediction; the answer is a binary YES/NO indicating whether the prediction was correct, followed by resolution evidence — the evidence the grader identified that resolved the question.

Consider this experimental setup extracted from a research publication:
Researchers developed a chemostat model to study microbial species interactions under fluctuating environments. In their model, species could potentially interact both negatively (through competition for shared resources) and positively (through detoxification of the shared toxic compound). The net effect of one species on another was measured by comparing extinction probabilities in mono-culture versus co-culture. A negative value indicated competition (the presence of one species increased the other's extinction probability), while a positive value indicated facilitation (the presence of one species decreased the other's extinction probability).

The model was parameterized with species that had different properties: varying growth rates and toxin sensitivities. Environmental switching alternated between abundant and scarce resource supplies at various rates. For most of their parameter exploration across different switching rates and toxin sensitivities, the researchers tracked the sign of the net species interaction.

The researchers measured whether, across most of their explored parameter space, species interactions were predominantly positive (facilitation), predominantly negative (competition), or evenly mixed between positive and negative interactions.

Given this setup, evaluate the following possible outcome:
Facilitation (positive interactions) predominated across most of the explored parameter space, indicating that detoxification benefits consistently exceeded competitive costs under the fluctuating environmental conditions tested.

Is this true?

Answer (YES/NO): NO